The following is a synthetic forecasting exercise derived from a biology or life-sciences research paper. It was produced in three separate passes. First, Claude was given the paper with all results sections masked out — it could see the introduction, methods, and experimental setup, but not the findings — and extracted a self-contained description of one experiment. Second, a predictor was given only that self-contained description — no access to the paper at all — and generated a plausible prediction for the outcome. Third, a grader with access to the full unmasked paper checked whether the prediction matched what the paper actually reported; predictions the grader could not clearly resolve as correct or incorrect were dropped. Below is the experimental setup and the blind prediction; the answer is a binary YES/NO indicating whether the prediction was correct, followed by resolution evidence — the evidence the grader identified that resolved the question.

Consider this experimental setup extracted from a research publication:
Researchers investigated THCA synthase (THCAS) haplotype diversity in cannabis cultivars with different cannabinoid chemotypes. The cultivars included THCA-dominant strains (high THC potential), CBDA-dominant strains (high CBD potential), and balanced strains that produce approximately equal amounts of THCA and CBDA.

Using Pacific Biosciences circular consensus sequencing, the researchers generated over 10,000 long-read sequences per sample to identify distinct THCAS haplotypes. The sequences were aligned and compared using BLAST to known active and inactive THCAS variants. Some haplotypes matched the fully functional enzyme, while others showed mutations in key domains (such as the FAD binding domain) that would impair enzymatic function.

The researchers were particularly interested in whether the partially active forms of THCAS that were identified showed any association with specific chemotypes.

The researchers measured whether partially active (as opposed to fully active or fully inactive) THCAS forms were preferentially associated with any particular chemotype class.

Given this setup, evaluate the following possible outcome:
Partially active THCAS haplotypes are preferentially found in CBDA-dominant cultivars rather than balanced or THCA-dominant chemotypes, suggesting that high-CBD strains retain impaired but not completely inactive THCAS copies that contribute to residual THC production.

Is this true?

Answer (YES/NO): NO